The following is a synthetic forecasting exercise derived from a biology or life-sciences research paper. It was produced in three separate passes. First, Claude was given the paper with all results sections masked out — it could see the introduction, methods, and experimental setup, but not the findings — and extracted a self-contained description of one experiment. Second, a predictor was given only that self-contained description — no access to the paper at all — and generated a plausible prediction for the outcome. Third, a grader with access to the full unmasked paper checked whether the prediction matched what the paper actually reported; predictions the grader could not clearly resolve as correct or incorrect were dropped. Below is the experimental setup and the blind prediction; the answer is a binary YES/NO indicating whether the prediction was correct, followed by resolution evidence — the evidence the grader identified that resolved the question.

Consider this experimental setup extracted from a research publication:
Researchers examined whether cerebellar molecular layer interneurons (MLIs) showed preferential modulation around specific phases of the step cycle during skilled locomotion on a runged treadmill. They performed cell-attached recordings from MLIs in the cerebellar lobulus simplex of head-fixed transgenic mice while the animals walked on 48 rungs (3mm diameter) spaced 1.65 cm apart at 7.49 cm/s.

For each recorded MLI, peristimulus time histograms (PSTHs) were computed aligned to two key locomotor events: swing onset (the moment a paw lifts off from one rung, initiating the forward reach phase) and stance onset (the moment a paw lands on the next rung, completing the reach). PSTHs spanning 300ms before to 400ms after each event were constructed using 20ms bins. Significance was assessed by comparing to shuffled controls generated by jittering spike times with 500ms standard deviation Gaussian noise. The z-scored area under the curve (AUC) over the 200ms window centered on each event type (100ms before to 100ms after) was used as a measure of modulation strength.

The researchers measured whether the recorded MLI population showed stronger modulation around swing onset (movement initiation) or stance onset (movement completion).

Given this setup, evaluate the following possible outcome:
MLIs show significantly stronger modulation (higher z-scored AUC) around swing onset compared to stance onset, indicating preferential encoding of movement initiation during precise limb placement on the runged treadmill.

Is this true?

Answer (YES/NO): NO